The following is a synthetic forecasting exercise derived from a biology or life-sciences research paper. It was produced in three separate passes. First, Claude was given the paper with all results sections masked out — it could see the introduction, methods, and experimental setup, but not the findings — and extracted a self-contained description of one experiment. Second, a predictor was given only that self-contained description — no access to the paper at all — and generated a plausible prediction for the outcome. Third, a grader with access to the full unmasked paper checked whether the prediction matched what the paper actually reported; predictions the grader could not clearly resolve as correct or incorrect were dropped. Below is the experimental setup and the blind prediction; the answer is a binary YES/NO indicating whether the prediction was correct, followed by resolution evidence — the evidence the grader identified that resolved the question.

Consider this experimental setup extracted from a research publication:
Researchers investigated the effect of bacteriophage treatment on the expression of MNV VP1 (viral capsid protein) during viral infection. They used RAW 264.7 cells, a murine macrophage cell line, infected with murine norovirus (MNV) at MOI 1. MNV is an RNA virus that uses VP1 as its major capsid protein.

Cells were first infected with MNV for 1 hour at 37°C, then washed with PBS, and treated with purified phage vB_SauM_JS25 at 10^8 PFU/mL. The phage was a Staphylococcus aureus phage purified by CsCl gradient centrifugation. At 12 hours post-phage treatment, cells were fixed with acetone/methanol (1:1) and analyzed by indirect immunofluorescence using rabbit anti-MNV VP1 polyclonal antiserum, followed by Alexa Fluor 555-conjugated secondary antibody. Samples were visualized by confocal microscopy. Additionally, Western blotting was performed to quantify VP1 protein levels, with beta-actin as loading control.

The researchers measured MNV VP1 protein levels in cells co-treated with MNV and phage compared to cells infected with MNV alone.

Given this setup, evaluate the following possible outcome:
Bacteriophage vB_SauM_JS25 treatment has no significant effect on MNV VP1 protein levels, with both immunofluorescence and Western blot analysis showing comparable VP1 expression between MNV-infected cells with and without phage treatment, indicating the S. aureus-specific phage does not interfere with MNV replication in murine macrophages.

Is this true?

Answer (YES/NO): NO